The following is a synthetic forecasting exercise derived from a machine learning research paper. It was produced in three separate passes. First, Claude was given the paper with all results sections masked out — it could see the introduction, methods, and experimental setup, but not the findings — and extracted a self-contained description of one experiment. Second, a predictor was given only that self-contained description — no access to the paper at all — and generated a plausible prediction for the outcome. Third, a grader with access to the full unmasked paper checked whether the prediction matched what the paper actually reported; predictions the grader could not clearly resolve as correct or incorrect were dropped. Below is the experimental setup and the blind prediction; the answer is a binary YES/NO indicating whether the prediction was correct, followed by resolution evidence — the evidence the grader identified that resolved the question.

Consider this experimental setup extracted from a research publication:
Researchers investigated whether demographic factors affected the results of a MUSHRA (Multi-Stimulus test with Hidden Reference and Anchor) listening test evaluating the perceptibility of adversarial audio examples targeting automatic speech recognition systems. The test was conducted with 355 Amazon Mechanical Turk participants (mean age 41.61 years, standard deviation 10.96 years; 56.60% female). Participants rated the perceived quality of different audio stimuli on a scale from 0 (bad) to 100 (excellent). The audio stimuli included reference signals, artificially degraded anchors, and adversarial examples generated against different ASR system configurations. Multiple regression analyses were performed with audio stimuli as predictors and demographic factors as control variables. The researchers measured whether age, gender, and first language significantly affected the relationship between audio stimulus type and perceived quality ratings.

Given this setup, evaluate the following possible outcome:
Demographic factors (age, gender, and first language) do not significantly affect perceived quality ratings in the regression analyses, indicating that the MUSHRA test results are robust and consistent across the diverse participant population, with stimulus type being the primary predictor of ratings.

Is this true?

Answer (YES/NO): YES